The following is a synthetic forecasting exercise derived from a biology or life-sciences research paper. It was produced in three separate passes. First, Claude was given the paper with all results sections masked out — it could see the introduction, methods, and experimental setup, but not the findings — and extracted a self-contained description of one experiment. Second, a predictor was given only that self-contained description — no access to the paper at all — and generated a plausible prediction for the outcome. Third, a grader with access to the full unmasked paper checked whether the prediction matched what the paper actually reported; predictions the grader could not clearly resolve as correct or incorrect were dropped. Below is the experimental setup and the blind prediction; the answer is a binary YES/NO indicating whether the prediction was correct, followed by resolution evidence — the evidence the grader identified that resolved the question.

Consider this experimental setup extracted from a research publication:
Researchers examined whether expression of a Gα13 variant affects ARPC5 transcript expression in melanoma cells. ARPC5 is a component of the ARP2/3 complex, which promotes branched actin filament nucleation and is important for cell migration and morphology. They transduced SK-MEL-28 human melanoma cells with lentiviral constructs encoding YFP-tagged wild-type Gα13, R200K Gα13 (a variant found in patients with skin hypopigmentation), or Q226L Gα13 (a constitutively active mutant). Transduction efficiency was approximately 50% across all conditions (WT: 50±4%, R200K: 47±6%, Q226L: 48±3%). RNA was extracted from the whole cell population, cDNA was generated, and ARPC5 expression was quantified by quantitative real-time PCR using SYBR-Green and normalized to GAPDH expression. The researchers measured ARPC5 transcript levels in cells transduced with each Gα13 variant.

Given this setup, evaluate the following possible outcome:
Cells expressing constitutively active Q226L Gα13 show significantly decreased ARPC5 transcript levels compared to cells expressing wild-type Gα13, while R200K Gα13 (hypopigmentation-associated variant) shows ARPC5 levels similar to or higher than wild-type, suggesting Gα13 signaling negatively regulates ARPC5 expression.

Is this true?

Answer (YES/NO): NO